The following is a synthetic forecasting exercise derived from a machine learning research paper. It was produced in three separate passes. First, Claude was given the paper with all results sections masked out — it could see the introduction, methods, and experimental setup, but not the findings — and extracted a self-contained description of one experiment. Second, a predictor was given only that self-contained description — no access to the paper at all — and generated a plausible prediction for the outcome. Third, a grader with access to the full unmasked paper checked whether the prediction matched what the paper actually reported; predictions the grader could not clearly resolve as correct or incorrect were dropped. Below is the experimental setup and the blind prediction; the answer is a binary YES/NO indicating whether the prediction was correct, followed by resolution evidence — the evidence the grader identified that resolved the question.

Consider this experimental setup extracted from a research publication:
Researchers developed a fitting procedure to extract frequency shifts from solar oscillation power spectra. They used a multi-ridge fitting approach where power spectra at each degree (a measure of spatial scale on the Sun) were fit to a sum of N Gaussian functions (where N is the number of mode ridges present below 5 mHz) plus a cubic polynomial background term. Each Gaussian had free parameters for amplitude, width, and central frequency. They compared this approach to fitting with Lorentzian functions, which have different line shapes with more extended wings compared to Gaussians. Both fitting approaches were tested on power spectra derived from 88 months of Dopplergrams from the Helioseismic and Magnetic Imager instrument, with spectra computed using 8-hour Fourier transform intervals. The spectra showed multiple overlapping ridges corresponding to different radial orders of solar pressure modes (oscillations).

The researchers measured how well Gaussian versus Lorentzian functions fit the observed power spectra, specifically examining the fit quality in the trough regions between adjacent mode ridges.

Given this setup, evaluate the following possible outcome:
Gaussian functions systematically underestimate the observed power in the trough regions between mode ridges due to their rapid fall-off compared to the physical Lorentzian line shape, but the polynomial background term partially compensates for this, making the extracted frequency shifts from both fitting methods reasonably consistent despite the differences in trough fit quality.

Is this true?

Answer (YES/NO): NO